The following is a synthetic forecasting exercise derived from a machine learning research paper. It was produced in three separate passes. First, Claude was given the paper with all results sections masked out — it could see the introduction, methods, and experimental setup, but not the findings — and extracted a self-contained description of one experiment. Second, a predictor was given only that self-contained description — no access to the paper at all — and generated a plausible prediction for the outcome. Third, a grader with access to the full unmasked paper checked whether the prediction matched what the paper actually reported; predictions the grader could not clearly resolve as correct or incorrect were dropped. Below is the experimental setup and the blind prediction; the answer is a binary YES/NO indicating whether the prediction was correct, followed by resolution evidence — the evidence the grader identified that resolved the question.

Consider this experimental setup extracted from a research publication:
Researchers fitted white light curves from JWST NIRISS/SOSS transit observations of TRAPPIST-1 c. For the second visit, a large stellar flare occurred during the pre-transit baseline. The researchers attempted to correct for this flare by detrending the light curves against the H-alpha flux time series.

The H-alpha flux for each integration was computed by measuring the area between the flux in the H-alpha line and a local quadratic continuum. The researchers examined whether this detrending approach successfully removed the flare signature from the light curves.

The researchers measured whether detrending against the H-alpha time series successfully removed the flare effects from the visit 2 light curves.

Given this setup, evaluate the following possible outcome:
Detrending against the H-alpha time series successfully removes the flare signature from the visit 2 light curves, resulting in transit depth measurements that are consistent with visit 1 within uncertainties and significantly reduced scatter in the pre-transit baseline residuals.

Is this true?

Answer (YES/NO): NO